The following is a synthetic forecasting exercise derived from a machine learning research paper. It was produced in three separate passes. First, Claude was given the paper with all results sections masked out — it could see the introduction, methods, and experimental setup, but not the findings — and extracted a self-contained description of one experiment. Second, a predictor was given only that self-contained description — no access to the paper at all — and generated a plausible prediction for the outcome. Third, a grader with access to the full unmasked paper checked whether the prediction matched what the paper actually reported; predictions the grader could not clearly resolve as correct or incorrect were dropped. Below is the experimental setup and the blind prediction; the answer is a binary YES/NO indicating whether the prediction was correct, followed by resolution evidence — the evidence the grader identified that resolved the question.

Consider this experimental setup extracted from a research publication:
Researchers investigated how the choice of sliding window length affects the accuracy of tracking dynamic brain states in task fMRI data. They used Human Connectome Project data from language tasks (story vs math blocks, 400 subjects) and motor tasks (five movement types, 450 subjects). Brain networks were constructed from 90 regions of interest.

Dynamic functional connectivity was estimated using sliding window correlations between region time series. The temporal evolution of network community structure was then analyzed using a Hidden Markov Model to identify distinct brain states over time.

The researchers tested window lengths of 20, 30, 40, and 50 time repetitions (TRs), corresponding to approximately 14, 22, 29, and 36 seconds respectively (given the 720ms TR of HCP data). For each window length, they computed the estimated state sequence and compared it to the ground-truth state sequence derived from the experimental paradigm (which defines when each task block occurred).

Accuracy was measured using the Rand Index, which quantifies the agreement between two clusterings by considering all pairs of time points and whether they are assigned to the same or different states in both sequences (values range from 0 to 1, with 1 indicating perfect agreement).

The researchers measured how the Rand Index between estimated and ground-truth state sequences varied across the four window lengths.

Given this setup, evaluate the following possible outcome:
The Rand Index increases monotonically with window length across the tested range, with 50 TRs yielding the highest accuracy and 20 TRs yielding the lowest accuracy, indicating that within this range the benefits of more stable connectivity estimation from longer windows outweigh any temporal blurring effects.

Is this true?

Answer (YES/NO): NO